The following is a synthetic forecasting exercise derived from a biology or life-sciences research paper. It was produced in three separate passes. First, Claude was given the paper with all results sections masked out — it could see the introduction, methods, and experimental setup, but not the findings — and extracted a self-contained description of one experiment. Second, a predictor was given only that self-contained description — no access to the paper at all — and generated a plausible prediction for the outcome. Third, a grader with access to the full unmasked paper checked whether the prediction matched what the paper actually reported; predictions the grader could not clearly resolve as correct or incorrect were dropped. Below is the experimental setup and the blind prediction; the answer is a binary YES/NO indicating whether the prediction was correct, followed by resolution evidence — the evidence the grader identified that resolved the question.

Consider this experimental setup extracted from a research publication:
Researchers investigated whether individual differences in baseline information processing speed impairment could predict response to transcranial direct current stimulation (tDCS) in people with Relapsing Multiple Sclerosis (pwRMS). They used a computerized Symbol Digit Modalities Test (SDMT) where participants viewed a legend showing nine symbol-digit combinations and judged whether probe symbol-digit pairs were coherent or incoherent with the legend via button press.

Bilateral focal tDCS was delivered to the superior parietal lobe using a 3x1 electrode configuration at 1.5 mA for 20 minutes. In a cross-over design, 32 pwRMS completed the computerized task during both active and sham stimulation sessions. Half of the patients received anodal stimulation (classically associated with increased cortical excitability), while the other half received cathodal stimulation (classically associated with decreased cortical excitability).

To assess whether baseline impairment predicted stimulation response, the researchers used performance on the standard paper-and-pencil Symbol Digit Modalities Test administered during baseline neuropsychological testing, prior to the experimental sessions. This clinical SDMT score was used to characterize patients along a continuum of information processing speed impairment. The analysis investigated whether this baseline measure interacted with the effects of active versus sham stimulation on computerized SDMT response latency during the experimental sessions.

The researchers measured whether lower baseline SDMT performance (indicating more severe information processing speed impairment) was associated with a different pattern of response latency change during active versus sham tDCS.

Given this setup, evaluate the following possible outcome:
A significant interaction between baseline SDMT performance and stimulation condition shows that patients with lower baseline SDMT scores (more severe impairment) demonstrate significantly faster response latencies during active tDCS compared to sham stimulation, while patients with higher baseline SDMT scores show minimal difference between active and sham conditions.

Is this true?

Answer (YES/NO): NO